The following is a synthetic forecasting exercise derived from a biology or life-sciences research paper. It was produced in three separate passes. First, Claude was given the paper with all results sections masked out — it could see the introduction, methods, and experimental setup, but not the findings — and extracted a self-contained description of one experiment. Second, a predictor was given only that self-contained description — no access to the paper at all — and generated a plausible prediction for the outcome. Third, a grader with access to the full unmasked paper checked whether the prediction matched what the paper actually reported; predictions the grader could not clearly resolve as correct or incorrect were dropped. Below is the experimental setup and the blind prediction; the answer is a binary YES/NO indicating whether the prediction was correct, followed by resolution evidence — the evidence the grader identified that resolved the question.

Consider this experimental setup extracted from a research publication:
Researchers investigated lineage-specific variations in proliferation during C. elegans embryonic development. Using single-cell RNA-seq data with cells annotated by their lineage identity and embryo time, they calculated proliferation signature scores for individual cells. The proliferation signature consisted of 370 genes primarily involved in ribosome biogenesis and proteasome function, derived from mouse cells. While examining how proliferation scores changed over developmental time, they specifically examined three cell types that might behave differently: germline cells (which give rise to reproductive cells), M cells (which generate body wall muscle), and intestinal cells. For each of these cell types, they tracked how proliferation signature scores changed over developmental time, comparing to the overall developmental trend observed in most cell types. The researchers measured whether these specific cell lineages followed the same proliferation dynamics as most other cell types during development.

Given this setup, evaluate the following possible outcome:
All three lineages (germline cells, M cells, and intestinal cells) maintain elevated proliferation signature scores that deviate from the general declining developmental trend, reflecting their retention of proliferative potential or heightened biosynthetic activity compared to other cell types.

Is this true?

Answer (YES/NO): YES